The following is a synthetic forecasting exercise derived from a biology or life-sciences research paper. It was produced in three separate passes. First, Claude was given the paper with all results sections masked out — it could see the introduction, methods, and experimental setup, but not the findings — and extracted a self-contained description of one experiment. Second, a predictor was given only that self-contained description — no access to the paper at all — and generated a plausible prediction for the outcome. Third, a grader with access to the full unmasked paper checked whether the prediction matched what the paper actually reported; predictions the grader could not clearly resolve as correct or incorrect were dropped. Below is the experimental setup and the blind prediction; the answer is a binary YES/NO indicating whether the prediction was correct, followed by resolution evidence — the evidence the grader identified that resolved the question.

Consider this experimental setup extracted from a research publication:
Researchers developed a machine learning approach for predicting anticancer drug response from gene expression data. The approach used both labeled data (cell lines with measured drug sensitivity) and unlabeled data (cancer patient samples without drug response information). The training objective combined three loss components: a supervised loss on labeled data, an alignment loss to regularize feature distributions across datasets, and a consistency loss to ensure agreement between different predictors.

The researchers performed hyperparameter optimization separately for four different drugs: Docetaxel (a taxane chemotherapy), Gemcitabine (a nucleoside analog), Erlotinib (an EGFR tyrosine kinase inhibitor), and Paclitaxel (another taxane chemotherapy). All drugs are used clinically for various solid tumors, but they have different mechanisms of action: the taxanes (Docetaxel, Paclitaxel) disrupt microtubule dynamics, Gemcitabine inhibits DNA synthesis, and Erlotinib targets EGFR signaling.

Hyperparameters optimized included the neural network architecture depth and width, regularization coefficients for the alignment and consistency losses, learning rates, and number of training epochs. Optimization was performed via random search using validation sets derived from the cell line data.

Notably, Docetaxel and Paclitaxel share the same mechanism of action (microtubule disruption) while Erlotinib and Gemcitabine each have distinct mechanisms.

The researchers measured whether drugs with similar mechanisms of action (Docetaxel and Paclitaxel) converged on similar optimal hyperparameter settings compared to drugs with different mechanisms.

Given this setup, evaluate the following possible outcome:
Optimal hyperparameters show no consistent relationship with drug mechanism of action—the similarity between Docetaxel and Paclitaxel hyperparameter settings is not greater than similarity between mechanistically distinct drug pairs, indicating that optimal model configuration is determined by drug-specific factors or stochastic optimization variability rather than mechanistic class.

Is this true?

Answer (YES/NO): YES